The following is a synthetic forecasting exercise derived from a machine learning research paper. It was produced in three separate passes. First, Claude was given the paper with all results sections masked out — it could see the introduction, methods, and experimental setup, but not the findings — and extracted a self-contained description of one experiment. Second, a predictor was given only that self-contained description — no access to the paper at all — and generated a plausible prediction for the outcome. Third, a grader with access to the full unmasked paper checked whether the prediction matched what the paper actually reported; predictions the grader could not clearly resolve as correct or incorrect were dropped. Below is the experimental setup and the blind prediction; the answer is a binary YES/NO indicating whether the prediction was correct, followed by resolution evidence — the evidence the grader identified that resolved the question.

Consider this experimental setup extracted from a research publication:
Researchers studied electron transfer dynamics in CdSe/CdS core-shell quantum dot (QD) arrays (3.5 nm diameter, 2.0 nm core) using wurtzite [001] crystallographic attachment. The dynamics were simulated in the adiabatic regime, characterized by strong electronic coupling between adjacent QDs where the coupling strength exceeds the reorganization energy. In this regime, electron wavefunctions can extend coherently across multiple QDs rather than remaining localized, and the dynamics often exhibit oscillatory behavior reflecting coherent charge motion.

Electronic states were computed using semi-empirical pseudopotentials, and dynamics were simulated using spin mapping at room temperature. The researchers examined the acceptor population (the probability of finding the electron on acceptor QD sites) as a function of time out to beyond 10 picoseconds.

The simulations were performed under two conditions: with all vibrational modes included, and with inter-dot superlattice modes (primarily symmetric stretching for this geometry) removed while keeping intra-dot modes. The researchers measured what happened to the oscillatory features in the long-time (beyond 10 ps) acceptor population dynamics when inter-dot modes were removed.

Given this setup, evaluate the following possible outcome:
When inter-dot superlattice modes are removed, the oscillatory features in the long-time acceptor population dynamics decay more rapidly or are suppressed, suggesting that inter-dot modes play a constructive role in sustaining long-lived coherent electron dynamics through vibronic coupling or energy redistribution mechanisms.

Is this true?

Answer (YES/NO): YES